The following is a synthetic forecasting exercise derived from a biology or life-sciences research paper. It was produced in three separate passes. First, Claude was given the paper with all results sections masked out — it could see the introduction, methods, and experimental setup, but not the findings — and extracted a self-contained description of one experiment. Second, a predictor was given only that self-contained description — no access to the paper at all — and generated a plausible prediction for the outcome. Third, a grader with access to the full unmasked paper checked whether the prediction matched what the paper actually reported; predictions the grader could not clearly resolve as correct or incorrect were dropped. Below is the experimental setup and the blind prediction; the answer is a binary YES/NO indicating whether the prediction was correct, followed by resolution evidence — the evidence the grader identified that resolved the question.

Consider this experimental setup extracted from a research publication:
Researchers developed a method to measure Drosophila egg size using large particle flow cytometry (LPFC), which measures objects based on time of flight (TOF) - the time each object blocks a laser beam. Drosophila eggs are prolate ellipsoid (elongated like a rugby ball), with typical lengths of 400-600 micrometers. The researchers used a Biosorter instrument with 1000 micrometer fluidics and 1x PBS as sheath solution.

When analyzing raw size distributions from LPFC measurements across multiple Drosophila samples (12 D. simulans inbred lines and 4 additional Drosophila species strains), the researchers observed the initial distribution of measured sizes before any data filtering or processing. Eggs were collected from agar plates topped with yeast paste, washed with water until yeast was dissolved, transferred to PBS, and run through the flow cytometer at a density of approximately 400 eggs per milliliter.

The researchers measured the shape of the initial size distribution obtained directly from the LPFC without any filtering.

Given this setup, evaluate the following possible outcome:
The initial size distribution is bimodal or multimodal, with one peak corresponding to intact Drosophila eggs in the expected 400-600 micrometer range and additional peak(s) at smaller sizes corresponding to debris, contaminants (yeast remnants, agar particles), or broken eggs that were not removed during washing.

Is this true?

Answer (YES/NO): YES